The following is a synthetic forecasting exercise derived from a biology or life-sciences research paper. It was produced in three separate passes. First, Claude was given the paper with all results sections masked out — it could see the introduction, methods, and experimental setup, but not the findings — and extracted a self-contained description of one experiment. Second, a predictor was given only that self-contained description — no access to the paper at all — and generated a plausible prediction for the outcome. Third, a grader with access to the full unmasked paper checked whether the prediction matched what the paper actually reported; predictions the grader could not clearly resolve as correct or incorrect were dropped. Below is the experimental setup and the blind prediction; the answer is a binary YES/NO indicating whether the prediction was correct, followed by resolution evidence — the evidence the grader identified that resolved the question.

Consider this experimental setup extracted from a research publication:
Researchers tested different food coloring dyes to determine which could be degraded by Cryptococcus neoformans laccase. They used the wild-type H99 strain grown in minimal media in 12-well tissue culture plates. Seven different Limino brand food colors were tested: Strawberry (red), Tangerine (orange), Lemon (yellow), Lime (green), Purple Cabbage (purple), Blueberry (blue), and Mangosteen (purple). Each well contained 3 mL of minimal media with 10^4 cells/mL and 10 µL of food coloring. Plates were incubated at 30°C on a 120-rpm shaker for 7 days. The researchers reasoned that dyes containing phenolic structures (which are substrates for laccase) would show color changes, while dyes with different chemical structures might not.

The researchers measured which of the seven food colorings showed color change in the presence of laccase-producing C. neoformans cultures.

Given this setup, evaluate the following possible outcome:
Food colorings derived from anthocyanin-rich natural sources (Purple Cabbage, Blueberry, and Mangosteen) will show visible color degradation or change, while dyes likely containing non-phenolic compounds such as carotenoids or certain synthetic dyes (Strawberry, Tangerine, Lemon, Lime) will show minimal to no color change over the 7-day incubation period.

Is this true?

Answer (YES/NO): NO